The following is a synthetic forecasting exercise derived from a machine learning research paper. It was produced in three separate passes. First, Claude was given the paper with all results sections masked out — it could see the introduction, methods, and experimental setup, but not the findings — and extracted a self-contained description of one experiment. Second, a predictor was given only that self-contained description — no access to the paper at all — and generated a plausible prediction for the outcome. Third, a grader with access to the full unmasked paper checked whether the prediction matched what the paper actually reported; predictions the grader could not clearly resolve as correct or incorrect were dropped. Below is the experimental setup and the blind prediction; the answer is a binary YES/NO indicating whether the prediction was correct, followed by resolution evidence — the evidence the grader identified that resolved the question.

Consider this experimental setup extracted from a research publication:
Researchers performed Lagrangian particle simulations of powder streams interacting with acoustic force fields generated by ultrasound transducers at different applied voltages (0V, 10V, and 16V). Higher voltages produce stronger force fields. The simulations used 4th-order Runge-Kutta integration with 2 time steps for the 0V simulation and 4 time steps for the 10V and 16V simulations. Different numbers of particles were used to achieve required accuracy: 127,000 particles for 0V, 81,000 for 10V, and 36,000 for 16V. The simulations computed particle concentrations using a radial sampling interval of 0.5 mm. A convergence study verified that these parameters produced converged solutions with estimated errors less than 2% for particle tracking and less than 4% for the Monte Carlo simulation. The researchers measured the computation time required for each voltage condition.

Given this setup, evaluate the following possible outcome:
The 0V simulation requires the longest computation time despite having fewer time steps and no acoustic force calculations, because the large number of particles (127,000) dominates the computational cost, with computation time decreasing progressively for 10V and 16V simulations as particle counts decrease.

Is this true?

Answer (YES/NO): NO